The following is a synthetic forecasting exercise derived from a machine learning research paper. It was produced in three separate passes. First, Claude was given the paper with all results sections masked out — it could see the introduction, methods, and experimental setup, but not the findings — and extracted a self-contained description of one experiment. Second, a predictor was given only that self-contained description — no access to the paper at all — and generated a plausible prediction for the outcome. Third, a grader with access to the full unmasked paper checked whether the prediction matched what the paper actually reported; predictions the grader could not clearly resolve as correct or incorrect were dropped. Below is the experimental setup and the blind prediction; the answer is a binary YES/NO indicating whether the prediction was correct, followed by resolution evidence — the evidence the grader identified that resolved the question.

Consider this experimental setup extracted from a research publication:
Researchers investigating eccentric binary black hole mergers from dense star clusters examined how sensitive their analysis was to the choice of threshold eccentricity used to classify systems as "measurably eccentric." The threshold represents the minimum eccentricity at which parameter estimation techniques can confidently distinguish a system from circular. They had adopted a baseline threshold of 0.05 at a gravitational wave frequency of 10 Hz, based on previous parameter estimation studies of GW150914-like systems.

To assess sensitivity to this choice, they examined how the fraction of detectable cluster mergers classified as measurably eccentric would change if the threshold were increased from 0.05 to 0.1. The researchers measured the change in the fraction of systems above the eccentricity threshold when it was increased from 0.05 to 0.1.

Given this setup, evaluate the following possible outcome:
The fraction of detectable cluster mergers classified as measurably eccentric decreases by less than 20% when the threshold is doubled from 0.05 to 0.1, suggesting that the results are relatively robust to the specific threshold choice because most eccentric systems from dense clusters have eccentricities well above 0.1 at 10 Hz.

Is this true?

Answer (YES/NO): NO